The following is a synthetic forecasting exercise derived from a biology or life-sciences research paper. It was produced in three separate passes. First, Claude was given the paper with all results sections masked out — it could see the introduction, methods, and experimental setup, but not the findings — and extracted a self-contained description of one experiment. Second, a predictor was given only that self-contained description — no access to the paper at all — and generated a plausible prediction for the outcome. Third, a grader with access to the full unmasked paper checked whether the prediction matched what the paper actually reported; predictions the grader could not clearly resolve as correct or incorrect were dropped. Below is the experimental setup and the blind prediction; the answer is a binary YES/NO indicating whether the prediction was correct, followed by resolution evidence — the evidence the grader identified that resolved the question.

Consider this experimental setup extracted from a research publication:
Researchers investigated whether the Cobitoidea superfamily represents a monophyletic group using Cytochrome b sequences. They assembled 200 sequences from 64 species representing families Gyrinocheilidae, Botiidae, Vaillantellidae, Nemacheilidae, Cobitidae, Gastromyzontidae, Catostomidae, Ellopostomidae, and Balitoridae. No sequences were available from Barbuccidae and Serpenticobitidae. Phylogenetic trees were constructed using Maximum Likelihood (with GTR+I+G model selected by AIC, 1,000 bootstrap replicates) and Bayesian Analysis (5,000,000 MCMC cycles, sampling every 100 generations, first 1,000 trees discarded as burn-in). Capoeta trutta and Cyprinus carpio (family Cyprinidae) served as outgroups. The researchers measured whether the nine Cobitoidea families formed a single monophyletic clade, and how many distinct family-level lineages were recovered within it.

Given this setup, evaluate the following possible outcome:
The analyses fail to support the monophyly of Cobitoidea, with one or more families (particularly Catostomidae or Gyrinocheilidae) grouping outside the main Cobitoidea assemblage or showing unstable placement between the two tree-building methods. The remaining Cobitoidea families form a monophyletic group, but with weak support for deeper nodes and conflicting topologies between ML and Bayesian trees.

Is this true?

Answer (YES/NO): NO